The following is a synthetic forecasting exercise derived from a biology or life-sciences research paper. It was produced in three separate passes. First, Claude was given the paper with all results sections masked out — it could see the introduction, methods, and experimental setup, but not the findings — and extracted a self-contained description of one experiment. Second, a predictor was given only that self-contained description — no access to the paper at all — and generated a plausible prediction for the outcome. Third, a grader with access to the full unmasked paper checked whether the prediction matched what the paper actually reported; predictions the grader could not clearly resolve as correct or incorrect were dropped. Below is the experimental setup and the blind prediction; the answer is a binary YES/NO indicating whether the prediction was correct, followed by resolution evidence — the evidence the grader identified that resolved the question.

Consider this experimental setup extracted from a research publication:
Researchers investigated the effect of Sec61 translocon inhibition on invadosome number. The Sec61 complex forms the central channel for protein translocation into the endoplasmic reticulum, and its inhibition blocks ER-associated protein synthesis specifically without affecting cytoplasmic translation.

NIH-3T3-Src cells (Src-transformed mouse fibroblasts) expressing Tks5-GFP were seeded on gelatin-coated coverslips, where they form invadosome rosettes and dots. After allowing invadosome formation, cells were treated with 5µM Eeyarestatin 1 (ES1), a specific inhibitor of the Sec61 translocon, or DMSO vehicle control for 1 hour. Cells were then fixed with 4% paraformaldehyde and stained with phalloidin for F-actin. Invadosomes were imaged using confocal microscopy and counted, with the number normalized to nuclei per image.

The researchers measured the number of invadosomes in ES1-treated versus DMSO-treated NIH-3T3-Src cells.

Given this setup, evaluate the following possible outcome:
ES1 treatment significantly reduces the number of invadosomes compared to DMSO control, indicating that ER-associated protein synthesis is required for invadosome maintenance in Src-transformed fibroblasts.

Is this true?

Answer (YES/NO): YES